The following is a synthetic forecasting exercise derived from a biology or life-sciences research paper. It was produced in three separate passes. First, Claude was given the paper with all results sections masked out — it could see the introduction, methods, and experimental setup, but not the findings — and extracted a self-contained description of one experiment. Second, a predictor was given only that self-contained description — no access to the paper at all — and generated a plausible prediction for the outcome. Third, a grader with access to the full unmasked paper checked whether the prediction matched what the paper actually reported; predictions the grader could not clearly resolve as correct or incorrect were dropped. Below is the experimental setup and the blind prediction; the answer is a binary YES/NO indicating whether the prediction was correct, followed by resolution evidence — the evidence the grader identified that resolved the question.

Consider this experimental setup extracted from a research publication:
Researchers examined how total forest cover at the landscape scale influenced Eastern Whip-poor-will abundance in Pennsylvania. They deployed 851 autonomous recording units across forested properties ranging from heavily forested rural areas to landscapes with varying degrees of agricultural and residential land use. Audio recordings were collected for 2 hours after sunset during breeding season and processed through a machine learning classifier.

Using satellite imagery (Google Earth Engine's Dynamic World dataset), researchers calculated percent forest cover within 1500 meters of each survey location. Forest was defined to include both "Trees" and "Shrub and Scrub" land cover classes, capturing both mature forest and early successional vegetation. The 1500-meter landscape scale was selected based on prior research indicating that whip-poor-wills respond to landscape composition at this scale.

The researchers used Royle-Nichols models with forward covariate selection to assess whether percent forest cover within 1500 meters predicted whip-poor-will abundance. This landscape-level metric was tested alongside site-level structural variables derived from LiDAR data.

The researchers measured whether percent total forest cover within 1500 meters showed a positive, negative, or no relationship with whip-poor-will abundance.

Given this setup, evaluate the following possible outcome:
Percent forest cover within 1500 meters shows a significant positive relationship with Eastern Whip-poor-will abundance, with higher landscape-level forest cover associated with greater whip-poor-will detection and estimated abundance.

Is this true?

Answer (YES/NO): YES